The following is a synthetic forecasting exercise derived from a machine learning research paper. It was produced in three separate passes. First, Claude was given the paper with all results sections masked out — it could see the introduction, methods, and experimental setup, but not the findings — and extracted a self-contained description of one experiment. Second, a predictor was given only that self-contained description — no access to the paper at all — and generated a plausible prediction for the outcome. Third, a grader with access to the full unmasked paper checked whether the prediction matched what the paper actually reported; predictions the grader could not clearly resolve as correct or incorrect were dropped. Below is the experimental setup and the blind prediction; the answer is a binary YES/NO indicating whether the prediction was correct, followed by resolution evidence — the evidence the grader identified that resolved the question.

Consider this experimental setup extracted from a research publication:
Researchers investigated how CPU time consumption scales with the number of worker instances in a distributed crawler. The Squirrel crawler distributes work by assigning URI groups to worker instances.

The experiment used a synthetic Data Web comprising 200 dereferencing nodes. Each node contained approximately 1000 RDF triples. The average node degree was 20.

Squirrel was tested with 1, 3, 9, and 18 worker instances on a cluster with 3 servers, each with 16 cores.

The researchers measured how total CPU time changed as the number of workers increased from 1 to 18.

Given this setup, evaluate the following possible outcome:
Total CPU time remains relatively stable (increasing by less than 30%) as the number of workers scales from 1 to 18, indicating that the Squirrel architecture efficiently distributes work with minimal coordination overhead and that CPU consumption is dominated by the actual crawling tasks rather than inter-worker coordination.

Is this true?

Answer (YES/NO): NO